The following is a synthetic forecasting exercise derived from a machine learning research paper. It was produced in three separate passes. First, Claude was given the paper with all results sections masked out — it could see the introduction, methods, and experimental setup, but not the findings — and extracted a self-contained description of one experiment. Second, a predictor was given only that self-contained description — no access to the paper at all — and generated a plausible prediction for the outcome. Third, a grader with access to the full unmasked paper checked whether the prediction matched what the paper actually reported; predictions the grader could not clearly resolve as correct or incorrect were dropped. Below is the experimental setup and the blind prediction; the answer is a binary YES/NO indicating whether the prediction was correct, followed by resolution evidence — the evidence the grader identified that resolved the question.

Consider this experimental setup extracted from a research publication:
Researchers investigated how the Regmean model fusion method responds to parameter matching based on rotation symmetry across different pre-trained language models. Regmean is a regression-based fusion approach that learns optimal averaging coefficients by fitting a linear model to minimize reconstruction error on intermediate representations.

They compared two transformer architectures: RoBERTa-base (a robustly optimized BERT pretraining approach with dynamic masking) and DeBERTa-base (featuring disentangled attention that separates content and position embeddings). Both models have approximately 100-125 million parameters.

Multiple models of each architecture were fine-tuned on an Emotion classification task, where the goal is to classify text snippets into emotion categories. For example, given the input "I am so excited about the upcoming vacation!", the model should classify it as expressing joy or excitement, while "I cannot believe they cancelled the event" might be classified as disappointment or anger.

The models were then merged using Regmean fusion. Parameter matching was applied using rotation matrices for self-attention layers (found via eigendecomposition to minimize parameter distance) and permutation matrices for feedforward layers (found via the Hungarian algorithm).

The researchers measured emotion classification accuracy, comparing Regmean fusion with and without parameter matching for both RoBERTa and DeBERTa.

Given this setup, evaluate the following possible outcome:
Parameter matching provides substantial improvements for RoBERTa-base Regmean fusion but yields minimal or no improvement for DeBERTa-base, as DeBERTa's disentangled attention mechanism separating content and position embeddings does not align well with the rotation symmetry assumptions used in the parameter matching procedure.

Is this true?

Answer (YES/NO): NO